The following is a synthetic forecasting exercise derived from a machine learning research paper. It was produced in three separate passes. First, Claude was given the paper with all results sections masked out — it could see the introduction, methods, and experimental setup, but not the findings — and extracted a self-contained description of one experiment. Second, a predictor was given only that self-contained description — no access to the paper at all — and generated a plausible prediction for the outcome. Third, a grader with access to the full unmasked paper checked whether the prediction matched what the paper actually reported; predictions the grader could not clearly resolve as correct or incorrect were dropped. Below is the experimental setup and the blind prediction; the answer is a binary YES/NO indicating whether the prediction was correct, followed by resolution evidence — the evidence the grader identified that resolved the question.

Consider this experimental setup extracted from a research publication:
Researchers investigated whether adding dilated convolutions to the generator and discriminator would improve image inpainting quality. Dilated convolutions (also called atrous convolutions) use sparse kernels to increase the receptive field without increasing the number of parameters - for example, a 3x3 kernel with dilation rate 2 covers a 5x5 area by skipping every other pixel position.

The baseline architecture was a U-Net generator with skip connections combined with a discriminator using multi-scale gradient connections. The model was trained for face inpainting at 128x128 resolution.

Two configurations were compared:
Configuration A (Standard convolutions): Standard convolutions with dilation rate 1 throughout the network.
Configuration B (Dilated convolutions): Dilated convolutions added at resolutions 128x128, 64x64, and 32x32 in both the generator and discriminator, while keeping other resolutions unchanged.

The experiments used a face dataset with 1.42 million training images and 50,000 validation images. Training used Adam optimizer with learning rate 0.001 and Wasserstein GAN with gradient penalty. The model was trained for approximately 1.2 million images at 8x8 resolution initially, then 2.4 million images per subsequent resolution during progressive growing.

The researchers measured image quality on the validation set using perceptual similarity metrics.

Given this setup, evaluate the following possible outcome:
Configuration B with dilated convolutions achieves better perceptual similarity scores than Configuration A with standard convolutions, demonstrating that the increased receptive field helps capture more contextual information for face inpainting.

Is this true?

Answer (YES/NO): NO